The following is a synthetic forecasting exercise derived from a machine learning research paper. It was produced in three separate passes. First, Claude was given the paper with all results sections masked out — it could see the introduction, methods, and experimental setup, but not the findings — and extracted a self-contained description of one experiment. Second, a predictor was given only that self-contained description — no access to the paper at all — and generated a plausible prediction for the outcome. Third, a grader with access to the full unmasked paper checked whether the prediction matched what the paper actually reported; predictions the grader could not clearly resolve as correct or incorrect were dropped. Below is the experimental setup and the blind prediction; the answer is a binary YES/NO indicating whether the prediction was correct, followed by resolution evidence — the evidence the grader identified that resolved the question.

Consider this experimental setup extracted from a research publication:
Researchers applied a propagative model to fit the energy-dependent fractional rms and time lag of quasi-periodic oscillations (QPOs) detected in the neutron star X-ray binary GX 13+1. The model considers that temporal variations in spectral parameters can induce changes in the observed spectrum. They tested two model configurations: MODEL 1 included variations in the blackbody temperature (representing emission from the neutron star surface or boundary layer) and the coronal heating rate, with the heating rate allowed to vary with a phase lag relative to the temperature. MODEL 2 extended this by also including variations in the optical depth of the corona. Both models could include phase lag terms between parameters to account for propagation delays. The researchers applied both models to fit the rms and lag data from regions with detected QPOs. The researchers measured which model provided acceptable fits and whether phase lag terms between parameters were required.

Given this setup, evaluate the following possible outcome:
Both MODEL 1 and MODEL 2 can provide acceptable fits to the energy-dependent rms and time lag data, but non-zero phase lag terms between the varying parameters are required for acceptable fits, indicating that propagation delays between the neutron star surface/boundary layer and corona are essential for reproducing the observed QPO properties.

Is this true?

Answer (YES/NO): NO